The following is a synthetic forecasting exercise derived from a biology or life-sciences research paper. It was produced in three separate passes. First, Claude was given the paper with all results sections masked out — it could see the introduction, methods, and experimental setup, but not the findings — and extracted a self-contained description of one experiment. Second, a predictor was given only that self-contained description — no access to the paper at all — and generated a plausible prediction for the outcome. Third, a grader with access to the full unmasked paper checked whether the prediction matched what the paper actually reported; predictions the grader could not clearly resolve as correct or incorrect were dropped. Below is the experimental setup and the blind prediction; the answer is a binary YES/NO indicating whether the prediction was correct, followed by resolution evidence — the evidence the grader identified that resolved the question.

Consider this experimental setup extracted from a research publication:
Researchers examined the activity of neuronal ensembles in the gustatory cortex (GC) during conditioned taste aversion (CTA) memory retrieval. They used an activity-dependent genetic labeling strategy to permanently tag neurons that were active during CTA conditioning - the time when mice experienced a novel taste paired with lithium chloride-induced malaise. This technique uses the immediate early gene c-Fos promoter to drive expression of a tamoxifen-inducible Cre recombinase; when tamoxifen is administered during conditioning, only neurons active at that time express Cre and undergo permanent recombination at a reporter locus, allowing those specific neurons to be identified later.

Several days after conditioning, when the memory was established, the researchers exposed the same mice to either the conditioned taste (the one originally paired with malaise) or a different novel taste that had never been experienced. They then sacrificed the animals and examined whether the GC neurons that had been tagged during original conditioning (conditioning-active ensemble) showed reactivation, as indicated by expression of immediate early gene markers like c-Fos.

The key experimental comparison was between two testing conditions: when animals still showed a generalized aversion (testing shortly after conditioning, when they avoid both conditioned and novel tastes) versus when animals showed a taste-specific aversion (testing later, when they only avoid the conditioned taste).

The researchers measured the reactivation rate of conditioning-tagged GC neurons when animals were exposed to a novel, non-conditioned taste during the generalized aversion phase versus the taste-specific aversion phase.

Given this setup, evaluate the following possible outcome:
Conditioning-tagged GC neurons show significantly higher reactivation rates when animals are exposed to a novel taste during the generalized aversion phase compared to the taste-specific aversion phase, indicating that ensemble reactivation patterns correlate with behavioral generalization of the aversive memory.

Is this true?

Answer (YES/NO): YES